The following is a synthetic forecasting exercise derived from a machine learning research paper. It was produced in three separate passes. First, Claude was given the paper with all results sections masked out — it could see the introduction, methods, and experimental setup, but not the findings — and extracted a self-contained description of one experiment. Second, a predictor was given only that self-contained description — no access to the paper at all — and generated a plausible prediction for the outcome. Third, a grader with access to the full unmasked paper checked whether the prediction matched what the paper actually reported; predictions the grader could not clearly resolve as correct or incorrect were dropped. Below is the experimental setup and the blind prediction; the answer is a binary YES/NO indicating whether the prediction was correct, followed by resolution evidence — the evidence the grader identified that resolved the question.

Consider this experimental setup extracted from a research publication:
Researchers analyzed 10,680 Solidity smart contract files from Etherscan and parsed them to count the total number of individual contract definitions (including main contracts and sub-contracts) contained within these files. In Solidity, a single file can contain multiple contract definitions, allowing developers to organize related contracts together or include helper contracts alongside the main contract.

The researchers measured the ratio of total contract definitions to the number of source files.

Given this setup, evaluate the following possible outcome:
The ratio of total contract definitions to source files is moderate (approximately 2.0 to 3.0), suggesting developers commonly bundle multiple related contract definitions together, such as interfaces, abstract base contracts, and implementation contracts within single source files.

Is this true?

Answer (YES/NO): NO